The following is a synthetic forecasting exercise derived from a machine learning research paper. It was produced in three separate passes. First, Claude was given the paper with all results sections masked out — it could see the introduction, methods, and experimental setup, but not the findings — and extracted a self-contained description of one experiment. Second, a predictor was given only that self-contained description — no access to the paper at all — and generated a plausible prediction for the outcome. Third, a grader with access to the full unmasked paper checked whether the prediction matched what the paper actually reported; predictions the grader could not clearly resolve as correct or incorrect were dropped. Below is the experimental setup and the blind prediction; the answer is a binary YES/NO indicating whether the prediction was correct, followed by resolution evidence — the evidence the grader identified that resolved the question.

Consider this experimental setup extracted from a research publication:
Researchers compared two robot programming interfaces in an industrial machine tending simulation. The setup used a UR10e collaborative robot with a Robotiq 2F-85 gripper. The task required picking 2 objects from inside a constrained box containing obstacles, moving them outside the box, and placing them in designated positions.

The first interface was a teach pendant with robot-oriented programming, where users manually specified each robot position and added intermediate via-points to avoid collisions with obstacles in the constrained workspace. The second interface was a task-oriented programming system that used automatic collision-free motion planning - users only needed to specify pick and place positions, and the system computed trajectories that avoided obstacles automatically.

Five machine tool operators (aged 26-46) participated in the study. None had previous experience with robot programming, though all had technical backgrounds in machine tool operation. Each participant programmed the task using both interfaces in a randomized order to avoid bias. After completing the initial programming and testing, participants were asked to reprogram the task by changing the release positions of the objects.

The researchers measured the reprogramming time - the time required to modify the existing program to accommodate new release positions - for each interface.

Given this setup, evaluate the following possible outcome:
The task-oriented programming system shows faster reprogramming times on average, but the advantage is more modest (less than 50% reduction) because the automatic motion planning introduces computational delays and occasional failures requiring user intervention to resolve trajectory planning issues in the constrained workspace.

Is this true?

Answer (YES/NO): NO